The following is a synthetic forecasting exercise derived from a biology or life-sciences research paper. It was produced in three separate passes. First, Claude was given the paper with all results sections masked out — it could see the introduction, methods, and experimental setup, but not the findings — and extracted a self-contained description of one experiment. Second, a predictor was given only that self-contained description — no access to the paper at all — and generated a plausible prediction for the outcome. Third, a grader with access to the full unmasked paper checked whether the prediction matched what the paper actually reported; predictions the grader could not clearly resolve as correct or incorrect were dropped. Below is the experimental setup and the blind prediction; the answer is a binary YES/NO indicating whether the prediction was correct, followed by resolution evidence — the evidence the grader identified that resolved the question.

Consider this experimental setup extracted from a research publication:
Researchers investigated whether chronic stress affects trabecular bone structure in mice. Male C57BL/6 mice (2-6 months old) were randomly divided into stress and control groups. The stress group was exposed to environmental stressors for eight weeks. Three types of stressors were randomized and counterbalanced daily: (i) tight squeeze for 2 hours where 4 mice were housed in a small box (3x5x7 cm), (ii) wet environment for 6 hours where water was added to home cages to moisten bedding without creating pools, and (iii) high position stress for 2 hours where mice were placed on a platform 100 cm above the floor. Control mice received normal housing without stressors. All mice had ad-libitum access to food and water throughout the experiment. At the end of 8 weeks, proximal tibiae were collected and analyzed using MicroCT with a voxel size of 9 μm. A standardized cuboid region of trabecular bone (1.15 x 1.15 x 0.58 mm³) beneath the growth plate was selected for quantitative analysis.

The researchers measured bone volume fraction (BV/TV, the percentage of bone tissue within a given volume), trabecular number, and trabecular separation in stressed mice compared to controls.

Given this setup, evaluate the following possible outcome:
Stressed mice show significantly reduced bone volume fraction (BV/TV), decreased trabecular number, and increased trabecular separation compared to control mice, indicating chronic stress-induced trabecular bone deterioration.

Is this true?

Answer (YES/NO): YES